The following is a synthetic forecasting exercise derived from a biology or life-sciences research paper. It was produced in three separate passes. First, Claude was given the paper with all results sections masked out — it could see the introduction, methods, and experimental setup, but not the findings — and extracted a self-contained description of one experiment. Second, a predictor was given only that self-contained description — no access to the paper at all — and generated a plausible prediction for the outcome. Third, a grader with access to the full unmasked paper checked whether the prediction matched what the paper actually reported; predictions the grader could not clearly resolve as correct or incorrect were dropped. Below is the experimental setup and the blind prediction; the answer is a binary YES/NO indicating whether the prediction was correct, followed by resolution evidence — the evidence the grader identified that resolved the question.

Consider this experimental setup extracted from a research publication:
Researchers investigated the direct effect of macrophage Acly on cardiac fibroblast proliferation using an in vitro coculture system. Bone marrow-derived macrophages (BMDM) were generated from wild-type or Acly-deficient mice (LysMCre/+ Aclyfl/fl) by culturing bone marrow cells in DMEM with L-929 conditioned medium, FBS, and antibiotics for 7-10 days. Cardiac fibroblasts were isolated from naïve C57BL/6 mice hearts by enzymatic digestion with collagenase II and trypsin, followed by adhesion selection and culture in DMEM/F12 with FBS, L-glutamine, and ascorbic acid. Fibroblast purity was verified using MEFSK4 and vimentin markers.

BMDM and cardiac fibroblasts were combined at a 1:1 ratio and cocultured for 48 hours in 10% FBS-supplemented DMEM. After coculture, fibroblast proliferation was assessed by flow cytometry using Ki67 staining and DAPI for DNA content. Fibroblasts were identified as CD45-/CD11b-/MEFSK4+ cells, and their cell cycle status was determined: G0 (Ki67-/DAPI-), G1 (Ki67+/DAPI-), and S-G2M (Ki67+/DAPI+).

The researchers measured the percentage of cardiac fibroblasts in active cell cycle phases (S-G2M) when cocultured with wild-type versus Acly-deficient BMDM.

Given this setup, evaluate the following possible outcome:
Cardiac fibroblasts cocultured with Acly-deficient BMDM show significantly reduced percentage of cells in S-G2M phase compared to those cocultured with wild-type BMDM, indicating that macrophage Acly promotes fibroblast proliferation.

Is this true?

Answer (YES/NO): YES